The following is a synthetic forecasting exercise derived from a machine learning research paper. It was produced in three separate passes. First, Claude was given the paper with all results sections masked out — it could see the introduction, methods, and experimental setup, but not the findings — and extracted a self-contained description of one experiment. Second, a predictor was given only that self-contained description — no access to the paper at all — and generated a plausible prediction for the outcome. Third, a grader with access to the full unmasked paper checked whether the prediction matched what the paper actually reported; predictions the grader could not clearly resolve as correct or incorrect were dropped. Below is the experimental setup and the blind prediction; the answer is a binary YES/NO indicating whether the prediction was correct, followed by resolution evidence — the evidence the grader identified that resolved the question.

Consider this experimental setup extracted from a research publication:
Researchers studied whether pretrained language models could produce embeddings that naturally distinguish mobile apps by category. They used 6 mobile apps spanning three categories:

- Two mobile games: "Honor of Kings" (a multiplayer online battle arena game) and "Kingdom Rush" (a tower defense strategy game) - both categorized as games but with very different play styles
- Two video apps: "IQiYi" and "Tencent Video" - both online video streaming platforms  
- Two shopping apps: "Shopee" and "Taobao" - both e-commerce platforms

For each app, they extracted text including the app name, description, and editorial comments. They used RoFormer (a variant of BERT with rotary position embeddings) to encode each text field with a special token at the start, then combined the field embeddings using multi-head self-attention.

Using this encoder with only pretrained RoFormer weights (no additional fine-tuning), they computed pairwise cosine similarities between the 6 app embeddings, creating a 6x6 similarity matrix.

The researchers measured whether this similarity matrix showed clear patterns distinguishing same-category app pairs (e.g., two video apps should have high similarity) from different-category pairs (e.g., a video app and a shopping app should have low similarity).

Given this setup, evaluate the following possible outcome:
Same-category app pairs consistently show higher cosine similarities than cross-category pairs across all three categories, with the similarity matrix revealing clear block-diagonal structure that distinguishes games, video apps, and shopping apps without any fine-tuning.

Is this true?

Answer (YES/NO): NO